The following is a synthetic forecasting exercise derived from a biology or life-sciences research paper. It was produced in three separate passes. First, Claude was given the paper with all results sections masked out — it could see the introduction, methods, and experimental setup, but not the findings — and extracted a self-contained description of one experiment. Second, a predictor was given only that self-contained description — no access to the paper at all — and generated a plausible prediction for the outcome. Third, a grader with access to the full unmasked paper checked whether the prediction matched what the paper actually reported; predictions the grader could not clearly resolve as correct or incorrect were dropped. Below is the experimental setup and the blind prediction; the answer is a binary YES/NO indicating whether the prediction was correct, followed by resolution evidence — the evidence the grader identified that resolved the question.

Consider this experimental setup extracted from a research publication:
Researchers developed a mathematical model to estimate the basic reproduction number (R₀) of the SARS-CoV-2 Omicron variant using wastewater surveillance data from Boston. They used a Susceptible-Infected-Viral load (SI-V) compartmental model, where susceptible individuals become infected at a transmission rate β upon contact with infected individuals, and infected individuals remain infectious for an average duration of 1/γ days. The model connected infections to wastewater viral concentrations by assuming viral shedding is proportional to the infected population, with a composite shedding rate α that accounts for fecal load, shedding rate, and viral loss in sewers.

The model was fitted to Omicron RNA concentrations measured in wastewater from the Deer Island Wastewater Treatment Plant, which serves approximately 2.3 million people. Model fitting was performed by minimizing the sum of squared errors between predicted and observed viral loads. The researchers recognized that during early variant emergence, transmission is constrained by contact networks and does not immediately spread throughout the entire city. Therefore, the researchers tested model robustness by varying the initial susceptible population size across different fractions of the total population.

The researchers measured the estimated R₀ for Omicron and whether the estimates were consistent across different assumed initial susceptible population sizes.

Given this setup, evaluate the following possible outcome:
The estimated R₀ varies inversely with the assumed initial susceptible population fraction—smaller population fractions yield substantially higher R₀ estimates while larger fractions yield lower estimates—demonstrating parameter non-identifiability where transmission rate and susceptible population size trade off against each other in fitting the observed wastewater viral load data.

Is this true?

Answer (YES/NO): NO